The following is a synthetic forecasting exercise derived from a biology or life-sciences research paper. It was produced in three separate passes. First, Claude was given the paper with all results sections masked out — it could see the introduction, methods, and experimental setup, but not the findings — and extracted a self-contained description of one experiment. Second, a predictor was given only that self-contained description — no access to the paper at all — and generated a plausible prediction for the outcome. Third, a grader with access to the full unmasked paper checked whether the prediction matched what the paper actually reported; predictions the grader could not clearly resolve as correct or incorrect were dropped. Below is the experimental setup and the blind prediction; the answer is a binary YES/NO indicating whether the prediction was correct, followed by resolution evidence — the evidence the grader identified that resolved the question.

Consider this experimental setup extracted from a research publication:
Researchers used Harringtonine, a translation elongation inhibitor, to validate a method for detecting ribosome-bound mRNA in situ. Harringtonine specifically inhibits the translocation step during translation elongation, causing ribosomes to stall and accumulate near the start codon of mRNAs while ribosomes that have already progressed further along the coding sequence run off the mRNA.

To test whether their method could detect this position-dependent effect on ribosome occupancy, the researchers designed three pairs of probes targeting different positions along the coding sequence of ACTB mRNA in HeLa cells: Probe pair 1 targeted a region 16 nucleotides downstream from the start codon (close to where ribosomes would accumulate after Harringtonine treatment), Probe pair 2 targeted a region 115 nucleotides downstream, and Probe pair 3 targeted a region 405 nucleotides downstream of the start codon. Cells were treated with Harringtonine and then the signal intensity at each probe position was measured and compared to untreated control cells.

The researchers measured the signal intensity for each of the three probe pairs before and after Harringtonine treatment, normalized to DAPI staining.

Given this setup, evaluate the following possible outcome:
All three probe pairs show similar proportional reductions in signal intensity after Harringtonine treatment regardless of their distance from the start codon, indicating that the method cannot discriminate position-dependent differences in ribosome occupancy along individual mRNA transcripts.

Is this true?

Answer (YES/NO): NO